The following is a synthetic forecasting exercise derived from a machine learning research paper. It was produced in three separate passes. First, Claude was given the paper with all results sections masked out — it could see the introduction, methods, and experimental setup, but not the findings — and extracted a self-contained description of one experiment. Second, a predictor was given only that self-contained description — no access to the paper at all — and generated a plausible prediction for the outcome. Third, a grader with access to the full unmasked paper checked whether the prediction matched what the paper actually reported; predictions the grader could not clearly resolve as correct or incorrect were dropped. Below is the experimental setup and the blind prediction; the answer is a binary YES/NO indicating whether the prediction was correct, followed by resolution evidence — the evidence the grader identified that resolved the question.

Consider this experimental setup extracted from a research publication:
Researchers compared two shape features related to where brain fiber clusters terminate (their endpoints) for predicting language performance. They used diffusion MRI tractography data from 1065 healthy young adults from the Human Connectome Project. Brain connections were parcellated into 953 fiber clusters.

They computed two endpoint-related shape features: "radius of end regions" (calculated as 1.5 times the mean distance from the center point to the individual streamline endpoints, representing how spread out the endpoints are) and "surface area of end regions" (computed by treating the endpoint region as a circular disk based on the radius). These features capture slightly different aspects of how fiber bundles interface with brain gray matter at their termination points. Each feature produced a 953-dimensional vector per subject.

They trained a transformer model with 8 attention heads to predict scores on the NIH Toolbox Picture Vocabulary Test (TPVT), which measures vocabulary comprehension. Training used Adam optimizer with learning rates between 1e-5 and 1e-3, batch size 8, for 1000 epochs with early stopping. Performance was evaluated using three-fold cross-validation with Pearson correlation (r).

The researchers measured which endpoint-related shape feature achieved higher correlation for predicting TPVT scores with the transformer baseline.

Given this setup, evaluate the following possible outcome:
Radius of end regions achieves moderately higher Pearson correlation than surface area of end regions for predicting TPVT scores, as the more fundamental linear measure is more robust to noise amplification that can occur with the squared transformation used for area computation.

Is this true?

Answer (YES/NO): NO